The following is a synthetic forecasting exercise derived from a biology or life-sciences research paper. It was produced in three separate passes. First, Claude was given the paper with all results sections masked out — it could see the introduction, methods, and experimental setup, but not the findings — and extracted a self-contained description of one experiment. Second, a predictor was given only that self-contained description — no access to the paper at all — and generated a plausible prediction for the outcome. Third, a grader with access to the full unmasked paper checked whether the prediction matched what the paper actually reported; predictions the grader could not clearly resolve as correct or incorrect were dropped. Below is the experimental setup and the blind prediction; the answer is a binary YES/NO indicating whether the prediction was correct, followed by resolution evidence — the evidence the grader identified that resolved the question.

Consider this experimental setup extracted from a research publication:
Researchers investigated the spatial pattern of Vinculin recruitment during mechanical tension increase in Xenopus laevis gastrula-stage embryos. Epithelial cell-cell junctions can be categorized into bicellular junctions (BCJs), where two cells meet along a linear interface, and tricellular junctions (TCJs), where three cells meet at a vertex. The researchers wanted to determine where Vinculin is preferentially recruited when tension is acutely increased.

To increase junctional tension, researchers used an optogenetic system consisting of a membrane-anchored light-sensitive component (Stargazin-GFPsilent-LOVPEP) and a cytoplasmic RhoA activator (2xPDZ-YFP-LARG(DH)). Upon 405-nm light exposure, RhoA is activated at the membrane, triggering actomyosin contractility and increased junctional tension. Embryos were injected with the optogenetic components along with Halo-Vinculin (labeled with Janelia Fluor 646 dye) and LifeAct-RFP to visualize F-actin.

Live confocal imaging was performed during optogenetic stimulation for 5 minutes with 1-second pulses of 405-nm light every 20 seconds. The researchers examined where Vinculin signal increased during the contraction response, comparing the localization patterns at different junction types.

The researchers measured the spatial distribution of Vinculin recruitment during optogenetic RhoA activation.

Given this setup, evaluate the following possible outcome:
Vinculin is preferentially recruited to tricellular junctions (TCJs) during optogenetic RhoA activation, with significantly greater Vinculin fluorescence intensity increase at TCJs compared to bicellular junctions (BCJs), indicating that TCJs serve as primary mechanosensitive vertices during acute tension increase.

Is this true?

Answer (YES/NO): NO